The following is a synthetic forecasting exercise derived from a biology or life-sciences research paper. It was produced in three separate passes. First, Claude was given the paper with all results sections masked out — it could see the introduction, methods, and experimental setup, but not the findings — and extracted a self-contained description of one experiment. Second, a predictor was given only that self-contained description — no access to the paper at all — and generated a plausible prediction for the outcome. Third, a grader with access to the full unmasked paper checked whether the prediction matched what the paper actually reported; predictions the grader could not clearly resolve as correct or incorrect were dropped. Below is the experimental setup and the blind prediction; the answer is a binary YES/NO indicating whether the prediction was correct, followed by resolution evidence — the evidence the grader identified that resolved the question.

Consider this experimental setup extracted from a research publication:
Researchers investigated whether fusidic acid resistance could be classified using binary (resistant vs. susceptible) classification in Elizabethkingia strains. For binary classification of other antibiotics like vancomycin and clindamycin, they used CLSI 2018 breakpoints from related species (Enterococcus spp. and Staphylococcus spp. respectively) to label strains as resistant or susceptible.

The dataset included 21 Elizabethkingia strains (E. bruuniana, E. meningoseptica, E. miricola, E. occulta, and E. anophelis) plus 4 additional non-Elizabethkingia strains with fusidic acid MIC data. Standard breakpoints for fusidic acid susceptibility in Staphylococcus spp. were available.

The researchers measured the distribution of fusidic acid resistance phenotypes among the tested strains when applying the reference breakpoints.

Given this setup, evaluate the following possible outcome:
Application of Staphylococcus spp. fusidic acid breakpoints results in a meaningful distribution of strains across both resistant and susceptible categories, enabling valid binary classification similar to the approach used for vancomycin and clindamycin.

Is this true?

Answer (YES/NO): NO